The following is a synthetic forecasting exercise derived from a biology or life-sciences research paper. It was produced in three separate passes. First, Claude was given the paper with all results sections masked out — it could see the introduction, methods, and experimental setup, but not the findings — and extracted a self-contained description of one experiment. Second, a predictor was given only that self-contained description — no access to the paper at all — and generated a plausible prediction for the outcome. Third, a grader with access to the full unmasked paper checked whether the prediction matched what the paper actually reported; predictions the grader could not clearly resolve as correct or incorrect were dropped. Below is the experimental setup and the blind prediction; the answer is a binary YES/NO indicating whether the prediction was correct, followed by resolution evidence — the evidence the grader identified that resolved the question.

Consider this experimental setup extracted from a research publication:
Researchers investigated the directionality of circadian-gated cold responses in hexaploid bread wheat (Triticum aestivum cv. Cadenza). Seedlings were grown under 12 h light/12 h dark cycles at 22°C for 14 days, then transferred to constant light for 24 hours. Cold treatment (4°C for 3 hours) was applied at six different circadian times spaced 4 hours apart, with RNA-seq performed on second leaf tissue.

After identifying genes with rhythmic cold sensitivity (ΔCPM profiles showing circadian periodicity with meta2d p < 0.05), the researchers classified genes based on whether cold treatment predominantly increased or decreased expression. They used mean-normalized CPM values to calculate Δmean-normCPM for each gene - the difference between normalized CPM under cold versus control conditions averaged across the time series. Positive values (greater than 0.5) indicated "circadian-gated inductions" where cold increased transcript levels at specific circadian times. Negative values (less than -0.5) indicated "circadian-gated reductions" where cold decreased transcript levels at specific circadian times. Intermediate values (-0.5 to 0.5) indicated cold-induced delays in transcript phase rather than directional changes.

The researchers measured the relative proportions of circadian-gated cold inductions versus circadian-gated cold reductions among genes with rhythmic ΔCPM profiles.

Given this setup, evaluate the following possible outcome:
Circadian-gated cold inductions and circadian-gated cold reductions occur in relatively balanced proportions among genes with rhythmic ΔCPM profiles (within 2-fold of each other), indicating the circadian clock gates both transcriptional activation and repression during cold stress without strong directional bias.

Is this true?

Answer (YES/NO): NO